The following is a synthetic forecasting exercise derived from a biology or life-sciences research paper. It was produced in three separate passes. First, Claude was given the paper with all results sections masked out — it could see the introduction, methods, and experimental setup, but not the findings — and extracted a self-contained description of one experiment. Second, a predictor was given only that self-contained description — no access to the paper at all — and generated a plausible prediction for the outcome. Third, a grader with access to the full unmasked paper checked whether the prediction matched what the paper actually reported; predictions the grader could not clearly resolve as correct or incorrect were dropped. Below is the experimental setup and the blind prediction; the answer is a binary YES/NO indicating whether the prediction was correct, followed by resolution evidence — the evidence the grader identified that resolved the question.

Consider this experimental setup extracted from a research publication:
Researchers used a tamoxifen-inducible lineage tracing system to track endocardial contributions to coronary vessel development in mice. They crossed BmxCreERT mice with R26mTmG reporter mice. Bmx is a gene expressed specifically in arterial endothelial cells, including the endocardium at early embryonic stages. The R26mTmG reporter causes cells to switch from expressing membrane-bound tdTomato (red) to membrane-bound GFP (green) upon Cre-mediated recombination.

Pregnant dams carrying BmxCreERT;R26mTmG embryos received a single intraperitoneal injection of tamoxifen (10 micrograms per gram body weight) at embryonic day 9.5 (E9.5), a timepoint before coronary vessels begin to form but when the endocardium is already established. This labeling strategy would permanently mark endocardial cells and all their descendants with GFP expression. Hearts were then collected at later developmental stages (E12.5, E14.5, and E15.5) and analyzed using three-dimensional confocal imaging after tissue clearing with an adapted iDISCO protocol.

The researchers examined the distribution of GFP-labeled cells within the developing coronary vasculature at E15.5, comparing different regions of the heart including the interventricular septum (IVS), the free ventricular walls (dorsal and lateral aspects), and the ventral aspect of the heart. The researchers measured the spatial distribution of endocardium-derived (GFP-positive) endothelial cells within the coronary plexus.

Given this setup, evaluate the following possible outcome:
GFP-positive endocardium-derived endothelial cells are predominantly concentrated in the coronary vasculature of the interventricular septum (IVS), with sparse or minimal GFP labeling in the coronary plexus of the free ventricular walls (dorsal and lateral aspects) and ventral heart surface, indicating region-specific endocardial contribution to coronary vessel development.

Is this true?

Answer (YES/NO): NO